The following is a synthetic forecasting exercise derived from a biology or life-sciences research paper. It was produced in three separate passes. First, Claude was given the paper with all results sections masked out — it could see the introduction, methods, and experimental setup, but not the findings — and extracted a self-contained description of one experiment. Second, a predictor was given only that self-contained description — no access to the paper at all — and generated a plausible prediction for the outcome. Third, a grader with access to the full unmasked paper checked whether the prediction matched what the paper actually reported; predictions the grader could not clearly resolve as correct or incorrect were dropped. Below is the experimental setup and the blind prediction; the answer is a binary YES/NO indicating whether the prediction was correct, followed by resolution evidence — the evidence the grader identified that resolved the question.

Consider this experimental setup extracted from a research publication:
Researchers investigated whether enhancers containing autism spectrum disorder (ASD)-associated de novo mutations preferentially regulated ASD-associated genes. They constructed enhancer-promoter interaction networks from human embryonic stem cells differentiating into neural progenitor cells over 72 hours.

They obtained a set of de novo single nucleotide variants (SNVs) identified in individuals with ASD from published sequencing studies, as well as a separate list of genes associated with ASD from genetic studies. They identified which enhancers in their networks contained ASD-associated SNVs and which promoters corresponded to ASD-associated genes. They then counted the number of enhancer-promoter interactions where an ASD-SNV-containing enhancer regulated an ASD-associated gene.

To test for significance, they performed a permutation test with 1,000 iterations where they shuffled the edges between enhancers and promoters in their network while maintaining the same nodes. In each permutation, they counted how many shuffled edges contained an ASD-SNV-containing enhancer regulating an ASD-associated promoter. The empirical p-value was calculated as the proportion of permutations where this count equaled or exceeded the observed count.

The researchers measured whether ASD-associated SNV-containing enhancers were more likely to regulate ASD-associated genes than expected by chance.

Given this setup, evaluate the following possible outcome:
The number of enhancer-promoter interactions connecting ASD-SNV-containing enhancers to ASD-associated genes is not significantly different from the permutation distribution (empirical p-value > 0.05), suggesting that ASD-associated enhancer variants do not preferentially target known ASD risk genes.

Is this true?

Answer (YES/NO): NO